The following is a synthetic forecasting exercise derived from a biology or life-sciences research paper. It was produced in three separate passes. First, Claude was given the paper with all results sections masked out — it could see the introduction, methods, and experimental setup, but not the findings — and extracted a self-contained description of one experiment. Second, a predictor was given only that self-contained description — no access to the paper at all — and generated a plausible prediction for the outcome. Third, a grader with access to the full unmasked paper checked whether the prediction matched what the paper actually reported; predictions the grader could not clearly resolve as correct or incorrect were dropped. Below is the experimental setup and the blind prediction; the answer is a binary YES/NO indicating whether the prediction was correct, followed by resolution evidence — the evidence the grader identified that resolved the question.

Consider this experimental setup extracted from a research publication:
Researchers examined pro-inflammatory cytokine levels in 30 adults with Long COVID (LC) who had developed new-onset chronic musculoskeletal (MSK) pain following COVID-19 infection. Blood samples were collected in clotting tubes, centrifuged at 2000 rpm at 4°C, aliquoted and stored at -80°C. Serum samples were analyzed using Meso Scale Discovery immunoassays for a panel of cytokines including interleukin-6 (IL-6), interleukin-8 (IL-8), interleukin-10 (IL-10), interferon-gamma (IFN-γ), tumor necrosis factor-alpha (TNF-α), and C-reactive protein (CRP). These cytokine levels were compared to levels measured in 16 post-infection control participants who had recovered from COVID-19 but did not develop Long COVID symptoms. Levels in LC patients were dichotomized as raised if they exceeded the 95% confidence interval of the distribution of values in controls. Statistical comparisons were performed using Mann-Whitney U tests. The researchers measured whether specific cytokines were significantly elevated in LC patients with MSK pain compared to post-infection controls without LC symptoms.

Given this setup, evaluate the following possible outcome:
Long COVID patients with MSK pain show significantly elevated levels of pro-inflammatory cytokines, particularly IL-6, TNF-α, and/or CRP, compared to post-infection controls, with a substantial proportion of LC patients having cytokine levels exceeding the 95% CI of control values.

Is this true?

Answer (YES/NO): NO